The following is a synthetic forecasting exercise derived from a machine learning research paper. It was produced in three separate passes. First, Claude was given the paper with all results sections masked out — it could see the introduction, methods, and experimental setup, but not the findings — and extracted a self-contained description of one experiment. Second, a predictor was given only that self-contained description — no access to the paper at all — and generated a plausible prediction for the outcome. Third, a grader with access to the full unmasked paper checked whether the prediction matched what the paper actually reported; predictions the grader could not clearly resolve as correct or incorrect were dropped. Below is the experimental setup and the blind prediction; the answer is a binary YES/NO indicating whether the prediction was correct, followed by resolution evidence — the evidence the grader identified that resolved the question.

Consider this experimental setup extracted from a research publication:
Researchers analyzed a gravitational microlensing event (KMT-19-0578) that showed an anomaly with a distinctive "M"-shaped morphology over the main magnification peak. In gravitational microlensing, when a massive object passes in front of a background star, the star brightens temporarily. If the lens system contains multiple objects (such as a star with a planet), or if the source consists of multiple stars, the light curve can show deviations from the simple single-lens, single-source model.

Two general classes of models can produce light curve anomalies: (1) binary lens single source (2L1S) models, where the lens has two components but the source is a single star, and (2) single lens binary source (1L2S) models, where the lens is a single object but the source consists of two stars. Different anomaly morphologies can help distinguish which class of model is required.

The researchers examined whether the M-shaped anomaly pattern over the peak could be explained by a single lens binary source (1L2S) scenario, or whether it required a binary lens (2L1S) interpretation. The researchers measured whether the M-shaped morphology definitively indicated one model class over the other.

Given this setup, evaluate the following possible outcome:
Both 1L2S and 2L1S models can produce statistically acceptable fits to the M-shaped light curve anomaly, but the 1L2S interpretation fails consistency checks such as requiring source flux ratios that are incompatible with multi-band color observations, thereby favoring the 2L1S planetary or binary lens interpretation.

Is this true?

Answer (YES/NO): NO